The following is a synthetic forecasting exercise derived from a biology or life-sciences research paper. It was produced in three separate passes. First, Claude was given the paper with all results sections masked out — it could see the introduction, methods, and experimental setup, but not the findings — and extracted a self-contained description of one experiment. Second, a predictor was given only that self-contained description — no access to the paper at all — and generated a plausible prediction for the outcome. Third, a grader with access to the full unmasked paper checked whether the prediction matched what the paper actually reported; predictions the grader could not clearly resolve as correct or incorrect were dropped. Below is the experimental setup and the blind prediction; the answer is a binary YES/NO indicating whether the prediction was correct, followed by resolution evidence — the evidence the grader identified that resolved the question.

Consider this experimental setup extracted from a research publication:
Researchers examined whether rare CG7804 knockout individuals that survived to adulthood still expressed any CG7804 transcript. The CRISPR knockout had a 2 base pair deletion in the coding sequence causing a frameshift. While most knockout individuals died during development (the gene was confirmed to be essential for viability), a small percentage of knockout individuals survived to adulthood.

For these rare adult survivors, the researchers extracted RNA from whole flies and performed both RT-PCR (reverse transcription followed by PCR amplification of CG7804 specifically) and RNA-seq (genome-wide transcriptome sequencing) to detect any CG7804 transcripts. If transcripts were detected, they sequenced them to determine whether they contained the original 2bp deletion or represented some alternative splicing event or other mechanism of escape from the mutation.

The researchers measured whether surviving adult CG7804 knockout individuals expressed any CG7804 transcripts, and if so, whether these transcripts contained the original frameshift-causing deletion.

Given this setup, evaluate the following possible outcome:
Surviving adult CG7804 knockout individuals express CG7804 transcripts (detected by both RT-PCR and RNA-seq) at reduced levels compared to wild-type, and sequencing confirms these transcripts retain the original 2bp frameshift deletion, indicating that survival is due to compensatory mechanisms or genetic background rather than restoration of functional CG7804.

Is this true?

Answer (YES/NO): NO